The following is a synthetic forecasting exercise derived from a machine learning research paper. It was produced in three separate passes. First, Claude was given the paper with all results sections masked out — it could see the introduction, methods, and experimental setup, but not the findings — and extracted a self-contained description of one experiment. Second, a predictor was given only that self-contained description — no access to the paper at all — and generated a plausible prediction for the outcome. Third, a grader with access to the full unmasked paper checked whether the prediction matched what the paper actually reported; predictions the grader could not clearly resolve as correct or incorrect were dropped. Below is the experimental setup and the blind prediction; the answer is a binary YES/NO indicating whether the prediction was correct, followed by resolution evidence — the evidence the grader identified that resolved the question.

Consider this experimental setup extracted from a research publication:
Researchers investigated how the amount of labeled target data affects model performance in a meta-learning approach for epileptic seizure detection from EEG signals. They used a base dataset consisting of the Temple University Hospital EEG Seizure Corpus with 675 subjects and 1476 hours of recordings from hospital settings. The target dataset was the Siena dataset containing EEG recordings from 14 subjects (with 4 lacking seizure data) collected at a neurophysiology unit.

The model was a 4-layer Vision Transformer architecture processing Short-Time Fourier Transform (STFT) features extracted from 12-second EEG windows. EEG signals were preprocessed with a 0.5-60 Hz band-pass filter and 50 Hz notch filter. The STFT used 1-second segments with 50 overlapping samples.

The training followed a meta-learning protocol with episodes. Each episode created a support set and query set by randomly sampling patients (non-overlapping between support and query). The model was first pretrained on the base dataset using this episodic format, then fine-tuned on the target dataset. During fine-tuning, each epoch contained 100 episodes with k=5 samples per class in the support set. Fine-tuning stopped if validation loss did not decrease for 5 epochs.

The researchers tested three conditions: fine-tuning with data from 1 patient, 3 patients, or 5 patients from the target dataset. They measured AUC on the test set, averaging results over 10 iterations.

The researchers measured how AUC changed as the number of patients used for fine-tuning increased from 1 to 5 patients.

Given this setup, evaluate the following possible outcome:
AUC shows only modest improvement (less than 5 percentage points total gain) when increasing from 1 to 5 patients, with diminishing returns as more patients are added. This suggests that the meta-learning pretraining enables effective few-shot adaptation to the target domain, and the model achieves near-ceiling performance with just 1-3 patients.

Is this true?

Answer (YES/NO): NO